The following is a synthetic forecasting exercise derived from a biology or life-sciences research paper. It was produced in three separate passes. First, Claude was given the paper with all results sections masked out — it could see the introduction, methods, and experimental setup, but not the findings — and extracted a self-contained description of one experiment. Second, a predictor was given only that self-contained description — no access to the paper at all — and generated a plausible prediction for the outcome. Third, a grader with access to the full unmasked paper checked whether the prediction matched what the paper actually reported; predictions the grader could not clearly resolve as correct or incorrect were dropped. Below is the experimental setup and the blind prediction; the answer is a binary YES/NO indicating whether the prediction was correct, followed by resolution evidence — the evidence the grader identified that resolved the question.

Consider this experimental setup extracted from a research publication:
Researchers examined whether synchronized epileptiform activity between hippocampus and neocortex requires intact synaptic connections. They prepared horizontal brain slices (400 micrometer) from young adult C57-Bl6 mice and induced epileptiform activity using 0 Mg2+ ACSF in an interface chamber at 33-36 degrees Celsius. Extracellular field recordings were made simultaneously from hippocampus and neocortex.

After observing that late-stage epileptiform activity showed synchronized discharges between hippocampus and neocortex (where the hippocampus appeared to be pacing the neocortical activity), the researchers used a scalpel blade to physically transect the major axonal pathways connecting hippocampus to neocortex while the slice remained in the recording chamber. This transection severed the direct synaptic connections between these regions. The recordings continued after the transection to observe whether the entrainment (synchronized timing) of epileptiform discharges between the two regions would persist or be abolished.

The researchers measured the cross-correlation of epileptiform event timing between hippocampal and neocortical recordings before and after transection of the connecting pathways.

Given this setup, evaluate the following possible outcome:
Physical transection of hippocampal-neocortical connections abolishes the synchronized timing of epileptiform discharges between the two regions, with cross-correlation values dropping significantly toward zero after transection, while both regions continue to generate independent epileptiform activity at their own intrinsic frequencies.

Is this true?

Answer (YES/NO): NO